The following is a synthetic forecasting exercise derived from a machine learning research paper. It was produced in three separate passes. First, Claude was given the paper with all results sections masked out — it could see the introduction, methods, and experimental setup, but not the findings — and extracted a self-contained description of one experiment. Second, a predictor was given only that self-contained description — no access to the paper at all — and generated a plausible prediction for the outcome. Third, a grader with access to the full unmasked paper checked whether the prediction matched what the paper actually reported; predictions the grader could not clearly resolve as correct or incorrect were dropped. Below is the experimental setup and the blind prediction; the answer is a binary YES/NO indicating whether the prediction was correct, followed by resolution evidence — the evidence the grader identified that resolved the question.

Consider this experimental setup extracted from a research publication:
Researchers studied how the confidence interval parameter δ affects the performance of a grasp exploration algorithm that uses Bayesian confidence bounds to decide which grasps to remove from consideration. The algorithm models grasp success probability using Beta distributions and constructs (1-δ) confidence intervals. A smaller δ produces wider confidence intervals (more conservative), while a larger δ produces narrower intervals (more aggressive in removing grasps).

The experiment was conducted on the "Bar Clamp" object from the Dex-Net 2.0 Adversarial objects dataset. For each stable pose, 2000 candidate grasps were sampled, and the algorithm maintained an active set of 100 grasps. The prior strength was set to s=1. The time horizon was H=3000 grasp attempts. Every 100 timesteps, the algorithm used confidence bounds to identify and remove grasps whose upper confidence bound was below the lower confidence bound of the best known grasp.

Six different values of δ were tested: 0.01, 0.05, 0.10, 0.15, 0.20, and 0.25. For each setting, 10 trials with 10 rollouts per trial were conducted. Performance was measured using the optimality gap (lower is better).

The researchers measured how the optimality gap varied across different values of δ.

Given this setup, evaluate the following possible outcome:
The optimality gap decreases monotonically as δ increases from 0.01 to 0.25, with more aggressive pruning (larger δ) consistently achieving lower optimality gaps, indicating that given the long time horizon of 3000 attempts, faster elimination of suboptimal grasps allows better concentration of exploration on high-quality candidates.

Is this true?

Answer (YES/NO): NO